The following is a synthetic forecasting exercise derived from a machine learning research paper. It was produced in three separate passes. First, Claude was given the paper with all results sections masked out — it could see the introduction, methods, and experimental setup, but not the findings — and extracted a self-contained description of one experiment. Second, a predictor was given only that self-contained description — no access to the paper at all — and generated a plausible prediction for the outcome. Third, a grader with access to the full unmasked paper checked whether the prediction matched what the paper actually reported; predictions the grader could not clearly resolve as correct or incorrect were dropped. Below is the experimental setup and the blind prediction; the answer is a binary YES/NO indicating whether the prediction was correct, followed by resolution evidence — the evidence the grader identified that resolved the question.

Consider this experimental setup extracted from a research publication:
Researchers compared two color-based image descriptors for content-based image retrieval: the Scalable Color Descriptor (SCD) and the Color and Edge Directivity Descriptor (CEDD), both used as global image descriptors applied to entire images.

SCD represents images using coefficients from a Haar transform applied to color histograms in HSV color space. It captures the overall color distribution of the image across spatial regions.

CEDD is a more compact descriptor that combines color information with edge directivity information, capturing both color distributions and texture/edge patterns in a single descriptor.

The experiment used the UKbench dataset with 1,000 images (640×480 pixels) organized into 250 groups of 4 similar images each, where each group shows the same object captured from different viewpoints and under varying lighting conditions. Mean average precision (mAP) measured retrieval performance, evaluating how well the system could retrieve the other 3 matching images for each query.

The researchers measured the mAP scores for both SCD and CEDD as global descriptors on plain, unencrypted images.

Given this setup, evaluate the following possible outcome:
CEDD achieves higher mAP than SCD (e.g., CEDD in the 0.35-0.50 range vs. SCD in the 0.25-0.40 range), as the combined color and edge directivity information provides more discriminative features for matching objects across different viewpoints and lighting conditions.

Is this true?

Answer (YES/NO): NO